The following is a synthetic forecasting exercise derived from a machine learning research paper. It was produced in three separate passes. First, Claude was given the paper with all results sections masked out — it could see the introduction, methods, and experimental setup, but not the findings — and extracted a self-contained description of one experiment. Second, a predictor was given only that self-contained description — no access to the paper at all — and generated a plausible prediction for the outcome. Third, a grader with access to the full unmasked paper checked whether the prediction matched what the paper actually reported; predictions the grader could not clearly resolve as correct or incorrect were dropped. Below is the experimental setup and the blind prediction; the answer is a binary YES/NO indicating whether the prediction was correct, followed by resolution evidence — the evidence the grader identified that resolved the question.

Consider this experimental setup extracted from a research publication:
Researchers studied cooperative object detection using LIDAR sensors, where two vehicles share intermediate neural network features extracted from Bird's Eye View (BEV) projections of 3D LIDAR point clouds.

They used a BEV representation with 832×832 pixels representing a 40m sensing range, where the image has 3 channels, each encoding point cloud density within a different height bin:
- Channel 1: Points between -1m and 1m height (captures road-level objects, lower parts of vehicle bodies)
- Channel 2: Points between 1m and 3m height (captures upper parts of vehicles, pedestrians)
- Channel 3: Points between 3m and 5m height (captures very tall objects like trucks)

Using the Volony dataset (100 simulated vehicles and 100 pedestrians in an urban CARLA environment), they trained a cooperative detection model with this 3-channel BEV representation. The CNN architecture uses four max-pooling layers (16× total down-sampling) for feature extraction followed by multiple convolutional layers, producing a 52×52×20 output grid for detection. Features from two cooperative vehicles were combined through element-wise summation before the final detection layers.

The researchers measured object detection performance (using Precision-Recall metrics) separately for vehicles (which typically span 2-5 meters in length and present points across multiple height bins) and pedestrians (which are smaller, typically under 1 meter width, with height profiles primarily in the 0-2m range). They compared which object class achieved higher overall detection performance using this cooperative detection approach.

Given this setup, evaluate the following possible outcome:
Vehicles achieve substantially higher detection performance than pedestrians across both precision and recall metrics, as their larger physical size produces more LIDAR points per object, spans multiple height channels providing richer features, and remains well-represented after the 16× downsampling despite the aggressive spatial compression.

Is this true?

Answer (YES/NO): YES